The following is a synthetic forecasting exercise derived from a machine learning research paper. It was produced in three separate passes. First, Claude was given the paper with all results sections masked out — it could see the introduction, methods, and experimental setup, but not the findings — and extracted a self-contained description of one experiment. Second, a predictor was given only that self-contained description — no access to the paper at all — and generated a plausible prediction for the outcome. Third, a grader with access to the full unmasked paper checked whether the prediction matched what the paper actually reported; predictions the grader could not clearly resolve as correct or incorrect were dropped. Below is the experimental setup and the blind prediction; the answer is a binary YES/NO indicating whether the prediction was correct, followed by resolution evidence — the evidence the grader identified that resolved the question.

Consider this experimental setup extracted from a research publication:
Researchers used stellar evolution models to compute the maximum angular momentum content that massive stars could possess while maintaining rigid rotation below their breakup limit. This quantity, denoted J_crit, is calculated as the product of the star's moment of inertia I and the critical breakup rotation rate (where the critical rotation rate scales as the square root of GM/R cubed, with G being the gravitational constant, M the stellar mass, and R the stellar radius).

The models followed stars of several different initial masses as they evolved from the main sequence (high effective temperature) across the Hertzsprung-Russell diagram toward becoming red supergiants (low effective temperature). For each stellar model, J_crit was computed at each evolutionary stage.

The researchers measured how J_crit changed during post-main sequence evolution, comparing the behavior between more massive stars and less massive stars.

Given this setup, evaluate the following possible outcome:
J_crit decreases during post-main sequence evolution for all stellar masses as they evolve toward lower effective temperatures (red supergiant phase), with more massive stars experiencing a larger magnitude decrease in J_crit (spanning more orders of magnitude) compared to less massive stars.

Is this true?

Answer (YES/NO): YES